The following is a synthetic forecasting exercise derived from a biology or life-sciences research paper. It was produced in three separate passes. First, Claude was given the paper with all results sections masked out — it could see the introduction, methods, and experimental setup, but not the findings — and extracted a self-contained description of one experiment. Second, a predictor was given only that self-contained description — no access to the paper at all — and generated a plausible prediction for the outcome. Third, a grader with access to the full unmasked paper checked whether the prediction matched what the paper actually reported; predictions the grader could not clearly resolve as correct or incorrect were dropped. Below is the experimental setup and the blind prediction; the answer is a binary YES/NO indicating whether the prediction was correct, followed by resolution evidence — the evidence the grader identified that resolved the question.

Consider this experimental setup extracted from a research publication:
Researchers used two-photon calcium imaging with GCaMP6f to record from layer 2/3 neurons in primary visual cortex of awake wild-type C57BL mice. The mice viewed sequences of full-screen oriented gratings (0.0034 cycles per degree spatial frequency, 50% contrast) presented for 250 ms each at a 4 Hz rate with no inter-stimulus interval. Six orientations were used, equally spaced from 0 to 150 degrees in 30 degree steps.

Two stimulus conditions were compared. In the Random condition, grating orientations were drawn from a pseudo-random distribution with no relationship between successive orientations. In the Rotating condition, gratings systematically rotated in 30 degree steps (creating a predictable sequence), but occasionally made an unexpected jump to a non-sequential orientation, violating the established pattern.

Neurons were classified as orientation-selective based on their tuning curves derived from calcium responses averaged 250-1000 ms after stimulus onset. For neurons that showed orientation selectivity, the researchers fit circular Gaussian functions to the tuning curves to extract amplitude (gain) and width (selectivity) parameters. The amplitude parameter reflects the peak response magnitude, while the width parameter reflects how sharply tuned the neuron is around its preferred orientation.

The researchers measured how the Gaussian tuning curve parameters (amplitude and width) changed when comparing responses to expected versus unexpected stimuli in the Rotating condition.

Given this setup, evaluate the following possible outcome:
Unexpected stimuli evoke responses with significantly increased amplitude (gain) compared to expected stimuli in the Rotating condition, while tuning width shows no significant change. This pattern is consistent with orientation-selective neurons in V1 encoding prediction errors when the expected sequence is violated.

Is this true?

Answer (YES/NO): YES